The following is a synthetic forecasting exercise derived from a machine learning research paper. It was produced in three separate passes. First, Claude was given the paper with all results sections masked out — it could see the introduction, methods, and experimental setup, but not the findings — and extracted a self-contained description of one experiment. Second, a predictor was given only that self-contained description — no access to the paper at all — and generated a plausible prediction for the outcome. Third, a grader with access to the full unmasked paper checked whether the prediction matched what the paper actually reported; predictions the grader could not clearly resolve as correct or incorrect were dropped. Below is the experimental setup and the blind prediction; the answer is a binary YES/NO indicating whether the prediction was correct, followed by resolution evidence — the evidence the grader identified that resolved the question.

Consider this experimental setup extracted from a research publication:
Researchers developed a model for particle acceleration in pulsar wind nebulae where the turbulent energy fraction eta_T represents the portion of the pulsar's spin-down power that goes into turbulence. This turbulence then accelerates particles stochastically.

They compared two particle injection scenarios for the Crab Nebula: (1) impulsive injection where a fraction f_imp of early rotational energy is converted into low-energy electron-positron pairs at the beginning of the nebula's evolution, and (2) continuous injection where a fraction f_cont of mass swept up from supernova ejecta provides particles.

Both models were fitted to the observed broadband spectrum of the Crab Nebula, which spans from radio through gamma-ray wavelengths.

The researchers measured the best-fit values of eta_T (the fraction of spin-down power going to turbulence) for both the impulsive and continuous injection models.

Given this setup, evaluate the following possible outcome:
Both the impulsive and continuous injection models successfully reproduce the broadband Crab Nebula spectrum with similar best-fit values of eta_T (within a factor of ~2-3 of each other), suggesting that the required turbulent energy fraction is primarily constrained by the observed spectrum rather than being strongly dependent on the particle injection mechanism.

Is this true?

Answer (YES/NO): YES